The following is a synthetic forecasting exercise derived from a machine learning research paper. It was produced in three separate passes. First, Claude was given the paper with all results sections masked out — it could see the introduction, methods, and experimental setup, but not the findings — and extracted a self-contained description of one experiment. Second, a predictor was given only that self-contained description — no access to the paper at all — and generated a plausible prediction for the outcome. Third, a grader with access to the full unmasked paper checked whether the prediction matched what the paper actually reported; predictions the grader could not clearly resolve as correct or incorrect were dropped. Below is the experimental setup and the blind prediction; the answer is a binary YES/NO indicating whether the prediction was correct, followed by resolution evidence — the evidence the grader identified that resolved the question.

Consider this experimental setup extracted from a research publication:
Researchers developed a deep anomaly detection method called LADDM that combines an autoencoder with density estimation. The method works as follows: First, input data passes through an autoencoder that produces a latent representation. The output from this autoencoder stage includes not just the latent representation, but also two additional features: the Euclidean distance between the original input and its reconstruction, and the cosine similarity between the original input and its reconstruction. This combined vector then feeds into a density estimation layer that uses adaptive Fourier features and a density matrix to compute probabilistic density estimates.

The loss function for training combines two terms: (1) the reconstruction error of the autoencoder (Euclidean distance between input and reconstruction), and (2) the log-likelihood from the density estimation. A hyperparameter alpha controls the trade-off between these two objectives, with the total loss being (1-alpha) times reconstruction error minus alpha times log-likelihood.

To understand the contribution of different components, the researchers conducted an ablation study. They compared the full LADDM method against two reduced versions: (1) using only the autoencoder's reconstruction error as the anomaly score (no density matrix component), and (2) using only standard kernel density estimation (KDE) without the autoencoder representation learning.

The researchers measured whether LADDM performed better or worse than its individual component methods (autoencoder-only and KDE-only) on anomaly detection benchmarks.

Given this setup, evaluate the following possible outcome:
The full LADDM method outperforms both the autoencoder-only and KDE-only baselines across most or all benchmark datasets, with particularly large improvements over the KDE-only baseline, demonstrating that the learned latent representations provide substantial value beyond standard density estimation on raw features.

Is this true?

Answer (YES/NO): NO